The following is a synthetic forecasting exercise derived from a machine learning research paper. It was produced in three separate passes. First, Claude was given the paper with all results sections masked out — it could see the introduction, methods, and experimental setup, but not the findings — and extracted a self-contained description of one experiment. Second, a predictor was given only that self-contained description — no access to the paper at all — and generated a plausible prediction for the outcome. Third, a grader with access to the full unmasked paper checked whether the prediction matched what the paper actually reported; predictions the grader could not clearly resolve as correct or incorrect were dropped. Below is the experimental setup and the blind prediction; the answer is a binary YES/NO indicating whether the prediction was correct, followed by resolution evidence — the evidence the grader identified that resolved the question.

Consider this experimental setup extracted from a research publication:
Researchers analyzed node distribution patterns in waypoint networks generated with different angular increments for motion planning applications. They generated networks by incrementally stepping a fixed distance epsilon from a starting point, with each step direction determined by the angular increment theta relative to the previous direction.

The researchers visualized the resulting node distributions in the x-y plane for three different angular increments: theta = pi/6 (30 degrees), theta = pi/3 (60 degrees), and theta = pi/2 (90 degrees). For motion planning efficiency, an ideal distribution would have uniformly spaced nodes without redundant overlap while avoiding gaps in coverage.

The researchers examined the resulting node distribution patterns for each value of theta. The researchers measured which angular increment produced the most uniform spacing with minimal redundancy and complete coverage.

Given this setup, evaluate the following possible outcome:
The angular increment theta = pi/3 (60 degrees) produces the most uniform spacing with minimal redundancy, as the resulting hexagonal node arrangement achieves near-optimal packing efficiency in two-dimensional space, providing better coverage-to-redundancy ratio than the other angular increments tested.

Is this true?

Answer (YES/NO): YES